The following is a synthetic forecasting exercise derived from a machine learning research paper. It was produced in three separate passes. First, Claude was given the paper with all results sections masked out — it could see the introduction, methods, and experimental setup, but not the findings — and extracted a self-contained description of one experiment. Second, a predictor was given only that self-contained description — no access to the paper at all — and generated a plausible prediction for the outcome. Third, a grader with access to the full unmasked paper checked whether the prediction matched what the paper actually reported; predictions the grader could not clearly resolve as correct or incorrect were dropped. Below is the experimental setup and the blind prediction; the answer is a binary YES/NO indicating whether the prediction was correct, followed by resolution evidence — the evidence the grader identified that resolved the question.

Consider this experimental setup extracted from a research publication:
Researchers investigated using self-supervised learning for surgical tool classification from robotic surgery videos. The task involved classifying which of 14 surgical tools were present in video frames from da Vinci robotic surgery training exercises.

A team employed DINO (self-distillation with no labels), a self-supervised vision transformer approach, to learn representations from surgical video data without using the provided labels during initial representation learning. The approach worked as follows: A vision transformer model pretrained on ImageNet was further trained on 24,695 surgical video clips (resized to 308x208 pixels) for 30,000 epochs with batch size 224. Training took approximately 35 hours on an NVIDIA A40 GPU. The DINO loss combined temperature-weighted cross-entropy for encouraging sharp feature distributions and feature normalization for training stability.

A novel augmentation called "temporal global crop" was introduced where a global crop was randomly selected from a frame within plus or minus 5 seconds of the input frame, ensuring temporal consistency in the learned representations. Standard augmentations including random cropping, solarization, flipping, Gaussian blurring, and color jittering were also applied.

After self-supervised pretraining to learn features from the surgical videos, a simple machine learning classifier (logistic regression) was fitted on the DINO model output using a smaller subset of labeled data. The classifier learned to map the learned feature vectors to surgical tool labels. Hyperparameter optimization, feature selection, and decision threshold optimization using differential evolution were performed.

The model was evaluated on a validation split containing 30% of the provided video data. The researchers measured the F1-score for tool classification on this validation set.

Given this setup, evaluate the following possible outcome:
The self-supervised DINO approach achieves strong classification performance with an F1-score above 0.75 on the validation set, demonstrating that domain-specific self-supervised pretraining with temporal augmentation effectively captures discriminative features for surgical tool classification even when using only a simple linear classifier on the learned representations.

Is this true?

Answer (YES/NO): YES